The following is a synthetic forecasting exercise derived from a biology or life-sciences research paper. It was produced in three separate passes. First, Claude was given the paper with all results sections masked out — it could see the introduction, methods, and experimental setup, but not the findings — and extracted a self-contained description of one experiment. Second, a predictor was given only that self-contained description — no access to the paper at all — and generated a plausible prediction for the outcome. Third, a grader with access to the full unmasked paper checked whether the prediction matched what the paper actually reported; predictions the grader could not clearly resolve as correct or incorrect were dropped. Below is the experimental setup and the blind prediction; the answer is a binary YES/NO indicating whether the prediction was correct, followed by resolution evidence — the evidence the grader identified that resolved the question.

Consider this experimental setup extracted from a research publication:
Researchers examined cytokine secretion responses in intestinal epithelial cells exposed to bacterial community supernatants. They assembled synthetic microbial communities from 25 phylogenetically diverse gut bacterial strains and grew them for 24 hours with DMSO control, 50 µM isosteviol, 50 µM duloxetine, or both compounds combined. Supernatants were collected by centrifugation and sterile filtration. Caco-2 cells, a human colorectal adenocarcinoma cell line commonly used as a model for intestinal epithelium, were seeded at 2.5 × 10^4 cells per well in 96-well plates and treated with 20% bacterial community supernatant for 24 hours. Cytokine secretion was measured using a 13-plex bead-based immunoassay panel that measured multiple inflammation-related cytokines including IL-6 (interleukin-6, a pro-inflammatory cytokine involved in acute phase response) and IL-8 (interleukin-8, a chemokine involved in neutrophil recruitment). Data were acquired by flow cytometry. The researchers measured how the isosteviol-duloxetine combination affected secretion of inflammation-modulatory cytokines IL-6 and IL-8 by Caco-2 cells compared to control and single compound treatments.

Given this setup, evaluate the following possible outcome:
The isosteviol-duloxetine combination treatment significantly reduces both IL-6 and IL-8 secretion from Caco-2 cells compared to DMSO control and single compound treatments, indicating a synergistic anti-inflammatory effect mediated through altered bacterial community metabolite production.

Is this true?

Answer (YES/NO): NO